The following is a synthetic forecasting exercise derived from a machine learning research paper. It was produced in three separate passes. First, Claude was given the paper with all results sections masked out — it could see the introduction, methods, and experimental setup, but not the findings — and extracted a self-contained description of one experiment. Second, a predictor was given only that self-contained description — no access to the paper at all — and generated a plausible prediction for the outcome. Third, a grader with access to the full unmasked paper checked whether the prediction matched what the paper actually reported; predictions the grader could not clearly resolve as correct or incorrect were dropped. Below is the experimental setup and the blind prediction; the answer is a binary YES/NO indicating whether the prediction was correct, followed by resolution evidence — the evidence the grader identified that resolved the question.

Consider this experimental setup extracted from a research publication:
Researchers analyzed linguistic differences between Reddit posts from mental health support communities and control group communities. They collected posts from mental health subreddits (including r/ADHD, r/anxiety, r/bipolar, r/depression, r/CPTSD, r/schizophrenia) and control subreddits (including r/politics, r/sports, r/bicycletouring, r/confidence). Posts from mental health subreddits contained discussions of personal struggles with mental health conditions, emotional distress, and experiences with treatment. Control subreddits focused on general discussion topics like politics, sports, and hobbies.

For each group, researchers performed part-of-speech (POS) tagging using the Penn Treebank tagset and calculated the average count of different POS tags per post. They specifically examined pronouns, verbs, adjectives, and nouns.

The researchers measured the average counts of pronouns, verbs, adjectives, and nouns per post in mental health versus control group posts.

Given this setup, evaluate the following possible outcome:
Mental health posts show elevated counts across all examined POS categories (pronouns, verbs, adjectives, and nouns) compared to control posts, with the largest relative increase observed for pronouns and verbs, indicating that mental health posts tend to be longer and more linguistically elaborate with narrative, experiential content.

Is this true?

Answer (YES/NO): YES